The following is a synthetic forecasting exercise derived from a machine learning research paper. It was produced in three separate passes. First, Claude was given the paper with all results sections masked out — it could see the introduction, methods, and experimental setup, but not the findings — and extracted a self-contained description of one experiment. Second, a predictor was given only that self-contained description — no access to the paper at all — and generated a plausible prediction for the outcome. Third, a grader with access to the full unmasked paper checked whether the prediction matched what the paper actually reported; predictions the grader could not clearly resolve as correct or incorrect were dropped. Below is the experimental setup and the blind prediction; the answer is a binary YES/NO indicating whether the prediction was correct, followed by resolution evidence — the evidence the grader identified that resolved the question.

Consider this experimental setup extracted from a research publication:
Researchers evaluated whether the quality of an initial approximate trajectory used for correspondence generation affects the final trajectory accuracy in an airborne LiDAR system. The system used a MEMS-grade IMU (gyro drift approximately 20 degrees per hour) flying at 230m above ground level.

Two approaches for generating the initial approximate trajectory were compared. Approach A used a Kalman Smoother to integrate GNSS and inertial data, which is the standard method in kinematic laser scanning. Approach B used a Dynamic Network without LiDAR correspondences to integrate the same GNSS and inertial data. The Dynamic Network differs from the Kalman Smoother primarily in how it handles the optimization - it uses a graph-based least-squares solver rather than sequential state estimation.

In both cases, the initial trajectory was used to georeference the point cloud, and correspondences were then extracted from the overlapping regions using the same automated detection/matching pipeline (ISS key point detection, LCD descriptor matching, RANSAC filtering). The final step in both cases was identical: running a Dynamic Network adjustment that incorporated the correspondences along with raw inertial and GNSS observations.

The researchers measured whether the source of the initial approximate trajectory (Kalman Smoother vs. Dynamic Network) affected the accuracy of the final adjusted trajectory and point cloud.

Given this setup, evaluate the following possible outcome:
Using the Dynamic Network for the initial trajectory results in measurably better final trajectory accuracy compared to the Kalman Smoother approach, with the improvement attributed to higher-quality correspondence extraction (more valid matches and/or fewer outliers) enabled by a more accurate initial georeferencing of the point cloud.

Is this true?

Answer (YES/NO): NO